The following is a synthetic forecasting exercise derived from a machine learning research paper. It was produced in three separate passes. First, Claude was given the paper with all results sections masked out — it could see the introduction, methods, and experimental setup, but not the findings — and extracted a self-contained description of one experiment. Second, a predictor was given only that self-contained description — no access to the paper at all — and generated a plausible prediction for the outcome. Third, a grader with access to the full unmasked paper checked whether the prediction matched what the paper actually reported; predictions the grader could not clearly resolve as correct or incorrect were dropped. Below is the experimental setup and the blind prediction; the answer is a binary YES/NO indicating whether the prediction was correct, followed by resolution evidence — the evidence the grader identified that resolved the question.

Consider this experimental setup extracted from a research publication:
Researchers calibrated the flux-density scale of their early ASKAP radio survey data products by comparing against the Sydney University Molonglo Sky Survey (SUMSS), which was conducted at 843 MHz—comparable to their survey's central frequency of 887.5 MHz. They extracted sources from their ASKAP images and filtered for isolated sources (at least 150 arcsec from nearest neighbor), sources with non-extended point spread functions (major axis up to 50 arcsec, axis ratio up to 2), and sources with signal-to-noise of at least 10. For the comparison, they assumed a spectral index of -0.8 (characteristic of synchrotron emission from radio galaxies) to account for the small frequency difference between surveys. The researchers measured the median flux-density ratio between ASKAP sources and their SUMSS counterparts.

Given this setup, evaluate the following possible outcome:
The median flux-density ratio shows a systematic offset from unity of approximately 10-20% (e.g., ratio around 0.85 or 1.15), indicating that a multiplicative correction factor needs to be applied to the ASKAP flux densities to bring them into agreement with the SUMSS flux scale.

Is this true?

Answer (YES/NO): NO